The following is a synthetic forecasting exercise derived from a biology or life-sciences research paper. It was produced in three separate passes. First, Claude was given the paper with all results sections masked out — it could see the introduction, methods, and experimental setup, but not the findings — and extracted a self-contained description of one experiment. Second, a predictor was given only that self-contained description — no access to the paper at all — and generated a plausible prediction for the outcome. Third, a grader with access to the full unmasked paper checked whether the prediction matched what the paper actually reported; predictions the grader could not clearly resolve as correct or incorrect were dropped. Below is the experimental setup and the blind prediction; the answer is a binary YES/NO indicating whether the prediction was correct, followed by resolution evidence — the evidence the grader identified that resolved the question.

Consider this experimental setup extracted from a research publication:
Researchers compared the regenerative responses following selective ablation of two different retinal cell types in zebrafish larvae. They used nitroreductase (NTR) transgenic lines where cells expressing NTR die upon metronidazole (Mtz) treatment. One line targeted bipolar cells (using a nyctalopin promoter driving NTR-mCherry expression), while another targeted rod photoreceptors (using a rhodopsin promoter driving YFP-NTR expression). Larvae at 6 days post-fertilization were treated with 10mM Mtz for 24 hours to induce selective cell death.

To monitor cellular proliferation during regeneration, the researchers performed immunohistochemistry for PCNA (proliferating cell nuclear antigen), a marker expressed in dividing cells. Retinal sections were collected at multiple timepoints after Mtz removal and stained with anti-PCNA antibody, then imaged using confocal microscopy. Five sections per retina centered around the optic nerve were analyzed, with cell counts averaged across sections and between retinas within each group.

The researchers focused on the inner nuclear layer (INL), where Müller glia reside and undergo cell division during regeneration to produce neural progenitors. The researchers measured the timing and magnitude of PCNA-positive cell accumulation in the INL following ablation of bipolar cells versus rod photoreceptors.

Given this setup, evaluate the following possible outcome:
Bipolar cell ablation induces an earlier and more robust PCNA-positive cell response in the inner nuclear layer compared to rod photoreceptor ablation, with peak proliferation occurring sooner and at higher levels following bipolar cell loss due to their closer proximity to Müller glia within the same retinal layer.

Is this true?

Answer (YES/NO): NO